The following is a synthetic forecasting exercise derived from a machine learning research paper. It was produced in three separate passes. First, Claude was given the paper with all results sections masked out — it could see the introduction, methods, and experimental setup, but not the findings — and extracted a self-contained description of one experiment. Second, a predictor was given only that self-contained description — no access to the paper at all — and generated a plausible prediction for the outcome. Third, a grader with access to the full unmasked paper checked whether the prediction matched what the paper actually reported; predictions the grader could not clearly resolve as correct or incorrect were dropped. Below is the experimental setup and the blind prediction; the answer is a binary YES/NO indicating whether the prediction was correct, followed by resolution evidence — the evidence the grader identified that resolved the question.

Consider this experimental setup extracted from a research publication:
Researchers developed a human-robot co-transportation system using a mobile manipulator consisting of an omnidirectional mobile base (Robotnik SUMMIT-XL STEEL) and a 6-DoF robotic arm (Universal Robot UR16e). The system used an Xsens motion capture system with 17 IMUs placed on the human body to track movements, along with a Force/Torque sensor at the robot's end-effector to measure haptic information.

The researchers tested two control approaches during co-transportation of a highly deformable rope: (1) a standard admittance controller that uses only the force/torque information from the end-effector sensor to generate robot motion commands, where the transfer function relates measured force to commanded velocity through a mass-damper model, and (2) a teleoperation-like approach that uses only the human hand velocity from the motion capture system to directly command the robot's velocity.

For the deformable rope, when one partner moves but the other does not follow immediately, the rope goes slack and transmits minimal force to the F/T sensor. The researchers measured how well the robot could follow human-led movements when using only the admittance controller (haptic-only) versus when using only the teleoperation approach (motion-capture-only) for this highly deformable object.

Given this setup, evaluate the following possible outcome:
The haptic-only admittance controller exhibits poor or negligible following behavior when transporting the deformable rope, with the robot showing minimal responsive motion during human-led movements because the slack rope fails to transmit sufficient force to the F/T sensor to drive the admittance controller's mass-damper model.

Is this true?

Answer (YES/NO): YES